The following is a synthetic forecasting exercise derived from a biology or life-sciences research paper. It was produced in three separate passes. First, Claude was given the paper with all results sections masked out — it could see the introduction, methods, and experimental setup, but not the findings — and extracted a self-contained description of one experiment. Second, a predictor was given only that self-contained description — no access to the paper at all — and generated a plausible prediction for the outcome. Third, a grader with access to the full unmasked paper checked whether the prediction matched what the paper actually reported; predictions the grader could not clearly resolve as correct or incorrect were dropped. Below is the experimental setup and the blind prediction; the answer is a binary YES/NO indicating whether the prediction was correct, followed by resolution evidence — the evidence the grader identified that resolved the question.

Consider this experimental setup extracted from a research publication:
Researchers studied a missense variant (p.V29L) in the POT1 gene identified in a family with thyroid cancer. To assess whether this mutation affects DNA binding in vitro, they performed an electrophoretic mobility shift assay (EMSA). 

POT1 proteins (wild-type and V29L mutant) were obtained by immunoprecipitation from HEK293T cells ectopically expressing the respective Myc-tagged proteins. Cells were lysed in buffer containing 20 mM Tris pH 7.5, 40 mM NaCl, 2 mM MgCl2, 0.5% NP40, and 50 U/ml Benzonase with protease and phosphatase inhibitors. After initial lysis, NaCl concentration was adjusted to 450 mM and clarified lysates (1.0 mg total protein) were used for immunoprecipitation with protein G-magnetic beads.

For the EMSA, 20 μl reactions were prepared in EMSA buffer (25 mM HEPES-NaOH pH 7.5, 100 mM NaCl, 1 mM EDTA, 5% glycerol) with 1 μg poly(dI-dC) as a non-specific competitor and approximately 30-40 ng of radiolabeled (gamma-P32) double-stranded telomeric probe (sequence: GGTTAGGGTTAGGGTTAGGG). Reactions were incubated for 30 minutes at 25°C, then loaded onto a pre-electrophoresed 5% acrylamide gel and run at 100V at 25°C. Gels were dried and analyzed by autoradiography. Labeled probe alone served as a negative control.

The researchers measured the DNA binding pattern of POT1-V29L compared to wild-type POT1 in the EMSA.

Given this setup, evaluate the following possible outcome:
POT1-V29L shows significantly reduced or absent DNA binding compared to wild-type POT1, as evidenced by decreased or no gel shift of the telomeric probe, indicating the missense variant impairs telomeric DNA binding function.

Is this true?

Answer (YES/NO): YES